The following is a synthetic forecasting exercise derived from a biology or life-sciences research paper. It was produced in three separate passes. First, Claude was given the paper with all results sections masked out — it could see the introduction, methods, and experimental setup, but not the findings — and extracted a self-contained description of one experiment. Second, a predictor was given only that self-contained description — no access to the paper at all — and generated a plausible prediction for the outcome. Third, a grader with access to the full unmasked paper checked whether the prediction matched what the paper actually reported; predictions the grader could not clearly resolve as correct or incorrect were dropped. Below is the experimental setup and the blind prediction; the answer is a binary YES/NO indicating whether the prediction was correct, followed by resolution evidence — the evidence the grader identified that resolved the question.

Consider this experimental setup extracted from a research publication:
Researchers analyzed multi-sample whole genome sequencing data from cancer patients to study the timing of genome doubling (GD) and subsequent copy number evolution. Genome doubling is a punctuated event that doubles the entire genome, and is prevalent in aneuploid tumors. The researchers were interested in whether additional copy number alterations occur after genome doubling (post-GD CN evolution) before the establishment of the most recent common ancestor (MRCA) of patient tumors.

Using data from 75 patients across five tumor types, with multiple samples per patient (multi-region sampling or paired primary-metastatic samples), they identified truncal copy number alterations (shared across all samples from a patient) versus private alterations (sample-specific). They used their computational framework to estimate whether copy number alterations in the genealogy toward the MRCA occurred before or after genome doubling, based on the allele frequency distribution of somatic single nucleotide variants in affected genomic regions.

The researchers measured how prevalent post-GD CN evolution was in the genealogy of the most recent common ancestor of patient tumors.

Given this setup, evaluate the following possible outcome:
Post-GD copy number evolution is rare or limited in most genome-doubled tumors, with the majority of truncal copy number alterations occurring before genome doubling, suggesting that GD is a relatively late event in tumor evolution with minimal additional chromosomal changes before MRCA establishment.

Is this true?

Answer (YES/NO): NO